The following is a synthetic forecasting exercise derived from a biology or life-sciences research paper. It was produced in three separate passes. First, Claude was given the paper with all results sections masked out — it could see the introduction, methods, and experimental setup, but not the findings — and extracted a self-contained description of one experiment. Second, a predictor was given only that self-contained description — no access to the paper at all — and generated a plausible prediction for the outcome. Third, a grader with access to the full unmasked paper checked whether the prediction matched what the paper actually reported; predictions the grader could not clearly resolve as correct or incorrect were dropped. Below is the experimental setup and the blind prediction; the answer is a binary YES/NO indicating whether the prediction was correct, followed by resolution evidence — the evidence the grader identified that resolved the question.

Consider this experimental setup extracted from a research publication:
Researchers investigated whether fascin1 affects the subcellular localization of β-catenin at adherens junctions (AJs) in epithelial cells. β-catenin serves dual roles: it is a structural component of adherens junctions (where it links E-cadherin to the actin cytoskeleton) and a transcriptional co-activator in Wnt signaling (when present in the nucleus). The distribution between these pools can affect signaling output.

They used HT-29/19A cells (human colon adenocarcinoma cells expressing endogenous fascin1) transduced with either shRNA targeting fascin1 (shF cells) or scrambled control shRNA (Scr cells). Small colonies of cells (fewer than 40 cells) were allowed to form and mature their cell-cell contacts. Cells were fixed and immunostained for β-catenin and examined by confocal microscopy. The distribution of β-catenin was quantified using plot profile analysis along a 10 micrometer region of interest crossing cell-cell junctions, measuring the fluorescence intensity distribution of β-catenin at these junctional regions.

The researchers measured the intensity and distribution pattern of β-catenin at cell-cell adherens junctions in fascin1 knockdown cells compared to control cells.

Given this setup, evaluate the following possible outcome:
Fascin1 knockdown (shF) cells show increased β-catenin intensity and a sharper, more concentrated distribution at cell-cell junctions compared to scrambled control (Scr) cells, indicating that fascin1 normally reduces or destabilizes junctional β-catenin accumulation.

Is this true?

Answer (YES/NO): YES